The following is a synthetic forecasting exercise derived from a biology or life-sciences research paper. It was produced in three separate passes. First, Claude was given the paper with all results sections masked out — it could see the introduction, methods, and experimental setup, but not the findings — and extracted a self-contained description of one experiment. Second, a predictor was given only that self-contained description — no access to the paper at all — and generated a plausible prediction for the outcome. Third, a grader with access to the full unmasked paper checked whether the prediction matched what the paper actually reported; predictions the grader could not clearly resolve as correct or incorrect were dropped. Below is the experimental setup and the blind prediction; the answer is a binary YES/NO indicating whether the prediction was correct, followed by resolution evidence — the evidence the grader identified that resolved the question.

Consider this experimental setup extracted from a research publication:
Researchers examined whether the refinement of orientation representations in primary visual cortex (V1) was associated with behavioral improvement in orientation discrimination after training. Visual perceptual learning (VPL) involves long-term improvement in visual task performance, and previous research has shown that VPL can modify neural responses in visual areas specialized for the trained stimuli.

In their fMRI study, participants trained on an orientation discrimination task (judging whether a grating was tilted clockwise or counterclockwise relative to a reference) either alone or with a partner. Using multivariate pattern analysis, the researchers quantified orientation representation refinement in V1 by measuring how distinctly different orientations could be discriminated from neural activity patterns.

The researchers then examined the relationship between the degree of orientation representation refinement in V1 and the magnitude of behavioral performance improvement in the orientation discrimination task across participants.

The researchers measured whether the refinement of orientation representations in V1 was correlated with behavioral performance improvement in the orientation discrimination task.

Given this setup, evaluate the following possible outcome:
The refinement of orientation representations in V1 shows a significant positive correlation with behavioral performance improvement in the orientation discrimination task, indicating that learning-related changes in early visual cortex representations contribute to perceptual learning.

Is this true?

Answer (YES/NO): YES